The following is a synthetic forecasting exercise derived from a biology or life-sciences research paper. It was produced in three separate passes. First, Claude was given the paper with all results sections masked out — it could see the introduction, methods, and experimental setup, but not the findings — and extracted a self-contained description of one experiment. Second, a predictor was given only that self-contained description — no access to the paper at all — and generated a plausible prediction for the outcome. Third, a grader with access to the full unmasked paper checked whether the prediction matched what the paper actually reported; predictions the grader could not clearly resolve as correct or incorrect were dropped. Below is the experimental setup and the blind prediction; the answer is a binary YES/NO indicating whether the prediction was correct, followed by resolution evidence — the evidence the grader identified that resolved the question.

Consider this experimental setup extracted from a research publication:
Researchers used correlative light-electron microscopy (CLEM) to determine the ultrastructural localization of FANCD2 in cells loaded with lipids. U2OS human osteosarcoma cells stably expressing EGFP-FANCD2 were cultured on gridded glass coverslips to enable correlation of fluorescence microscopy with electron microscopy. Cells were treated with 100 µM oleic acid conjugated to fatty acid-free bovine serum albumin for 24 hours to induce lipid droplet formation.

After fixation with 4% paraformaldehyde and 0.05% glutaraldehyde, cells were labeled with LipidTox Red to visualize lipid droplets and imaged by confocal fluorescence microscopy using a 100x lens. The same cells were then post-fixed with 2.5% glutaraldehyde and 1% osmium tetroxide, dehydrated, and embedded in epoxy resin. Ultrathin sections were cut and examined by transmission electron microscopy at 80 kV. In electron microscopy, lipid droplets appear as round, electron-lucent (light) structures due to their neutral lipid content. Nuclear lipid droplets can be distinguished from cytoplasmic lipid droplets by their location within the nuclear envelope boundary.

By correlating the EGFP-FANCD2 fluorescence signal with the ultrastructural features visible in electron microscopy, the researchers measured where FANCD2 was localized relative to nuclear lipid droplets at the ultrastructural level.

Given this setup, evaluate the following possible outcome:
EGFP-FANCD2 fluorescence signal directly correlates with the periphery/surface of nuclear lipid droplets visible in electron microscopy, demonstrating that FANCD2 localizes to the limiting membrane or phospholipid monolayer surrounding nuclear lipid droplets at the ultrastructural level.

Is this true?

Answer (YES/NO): YES